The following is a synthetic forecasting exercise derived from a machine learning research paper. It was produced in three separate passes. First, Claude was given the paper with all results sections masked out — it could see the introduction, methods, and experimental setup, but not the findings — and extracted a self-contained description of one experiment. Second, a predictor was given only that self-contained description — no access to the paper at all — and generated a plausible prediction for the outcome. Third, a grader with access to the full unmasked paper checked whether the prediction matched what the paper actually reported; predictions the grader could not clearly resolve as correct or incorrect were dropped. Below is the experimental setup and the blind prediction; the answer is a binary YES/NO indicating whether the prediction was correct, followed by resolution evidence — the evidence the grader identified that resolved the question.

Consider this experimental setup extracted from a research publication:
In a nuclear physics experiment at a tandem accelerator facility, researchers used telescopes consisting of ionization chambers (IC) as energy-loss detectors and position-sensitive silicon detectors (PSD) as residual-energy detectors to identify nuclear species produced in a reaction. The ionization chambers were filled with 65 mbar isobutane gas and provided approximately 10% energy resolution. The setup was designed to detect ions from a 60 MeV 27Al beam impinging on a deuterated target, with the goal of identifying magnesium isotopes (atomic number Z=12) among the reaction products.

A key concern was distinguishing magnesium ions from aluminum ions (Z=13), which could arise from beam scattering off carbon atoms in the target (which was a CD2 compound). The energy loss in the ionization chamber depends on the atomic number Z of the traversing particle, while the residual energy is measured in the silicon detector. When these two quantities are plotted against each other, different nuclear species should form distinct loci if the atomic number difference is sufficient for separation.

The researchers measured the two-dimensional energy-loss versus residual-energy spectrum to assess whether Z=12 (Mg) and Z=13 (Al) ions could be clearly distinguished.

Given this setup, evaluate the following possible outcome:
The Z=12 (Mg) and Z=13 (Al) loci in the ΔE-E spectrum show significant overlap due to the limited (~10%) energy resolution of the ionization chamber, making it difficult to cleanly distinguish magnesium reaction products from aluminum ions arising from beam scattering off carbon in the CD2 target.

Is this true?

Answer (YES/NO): NO